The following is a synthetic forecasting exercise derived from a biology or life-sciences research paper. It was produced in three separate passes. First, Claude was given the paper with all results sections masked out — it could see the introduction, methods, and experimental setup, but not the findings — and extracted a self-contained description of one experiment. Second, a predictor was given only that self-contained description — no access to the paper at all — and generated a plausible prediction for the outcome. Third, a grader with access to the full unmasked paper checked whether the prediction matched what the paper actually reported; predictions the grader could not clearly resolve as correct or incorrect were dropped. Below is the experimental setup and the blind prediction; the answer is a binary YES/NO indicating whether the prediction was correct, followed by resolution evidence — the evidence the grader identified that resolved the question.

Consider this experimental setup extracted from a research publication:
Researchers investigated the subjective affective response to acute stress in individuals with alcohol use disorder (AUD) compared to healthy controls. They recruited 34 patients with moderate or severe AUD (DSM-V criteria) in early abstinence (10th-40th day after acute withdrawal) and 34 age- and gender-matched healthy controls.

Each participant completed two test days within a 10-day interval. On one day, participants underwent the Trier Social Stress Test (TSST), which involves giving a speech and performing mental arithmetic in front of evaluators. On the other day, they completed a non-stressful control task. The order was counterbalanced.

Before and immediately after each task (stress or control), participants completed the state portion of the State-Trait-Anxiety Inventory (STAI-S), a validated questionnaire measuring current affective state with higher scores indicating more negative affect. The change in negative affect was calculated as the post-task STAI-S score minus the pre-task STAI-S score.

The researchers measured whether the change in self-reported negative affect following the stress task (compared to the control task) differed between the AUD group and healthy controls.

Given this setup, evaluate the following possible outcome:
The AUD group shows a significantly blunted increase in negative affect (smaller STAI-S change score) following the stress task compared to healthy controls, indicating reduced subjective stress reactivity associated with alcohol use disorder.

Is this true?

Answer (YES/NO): NO